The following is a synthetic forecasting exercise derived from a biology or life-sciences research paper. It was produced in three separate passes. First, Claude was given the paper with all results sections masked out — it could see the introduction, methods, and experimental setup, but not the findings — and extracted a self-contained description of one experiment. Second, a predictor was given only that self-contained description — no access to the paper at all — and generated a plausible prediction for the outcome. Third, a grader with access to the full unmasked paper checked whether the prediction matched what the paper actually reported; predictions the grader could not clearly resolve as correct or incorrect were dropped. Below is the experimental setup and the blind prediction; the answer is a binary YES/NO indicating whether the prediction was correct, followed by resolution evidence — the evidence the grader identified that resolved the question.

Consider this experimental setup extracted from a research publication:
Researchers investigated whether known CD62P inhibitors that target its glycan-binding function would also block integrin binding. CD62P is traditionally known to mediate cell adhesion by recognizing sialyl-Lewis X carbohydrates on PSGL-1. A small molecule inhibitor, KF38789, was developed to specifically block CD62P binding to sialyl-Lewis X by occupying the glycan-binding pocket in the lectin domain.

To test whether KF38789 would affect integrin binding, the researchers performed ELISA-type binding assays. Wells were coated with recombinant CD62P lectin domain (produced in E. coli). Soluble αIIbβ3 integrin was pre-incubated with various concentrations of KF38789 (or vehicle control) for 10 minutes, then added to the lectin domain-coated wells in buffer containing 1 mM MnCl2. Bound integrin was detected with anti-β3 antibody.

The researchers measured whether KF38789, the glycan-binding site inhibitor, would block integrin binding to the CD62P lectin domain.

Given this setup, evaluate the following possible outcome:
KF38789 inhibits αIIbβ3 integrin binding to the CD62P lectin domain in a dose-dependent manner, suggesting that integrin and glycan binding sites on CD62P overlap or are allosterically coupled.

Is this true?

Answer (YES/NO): NO